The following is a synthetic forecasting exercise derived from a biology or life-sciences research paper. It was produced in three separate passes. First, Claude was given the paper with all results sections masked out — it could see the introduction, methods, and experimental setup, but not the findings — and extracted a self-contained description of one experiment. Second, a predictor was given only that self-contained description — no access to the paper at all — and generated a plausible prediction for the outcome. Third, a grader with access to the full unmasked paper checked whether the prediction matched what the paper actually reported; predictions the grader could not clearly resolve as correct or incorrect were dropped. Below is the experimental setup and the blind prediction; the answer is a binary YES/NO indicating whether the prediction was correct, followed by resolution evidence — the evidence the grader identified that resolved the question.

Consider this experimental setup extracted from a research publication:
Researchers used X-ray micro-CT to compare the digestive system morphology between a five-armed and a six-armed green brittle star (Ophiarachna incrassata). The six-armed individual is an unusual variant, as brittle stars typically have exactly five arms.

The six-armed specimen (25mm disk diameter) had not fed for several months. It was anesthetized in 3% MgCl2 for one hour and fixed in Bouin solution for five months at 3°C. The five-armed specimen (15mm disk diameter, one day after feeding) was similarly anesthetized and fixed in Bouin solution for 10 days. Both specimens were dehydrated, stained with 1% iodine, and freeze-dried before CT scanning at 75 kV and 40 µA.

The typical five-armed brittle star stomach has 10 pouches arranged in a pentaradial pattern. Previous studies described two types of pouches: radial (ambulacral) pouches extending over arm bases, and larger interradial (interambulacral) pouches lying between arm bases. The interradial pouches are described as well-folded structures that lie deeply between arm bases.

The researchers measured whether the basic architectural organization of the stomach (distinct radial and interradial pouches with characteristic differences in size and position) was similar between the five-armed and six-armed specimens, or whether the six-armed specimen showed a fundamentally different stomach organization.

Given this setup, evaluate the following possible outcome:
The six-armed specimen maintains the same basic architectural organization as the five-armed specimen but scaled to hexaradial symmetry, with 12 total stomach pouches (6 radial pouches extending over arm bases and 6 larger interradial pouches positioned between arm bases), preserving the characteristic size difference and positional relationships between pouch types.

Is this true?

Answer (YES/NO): YES